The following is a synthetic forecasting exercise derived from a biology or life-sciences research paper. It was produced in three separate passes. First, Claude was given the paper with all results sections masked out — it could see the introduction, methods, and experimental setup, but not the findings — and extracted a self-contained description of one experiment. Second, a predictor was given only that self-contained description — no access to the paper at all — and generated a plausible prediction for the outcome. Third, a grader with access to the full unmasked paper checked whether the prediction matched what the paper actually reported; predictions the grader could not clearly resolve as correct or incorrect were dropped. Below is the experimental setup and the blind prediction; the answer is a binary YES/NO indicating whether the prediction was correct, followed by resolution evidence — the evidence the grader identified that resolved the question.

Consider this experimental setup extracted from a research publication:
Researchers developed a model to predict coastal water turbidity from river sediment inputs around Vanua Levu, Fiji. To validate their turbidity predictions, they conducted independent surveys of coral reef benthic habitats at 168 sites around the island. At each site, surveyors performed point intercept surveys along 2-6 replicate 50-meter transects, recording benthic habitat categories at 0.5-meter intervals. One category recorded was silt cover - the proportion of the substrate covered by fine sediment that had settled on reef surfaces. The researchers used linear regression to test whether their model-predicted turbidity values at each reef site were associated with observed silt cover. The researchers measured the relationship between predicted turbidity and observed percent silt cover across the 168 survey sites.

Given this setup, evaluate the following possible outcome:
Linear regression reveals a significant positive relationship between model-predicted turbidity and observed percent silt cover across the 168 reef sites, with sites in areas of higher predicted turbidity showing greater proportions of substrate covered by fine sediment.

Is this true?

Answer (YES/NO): YES